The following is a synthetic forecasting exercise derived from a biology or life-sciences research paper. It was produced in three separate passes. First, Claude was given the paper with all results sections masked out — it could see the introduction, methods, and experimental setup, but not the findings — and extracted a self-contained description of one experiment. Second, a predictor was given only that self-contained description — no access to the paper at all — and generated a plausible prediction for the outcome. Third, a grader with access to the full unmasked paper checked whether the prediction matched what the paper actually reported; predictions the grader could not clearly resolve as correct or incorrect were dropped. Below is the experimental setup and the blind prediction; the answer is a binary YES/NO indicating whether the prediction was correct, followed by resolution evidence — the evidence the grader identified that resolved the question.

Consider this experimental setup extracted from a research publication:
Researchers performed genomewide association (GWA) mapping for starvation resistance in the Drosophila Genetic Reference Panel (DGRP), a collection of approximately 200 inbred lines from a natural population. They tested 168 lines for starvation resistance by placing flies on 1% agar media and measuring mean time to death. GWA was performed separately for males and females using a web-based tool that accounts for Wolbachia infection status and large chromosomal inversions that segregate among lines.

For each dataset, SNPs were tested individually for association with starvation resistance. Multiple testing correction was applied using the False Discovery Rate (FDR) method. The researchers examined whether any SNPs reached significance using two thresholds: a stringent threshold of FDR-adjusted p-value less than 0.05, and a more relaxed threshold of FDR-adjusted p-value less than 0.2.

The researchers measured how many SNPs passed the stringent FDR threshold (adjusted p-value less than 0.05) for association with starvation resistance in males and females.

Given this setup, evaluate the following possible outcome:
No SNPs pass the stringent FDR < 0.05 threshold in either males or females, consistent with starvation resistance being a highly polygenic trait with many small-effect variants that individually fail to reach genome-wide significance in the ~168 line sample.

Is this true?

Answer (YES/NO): YES